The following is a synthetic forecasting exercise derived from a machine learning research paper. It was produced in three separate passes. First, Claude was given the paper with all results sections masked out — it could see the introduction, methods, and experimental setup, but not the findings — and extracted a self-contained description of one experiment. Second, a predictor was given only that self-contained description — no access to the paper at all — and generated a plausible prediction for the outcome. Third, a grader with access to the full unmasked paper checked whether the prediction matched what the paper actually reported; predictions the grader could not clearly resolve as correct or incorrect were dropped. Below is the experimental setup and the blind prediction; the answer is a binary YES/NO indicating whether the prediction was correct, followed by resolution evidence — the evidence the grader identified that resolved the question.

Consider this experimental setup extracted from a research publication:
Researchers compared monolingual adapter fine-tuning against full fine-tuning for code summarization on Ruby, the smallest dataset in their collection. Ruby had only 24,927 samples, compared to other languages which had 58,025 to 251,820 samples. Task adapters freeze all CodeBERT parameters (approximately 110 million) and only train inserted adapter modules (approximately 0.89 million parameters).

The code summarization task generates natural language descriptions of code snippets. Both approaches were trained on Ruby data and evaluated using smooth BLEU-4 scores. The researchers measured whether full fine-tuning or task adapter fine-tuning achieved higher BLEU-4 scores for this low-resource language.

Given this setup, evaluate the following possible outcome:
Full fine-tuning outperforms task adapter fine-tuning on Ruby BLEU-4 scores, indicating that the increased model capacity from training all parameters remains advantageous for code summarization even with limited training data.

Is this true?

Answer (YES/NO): NO